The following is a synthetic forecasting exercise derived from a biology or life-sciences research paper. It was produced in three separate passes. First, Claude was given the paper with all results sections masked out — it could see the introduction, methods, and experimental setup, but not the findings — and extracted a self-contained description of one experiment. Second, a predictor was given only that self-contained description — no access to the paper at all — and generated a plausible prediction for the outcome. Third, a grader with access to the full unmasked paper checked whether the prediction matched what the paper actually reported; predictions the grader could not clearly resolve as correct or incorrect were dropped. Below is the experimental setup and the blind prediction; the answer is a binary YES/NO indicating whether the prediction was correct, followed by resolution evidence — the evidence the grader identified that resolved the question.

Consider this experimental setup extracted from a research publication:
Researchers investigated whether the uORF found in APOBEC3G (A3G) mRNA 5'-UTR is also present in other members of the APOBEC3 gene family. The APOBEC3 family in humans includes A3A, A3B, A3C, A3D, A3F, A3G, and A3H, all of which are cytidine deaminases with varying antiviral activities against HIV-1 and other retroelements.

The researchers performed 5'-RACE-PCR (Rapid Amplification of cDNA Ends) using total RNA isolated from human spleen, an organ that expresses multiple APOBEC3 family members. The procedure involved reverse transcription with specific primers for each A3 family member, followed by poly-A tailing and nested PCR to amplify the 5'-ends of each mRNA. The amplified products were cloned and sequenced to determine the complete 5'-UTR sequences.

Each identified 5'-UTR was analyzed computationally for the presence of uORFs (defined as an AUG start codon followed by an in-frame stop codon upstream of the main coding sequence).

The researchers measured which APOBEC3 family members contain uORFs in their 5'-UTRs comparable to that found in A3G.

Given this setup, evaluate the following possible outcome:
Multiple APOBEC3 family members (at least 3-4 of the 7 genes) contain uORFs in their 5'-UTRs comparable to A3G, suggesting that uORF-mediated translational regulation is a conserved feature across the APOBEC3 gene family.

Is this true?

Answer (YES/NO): NO